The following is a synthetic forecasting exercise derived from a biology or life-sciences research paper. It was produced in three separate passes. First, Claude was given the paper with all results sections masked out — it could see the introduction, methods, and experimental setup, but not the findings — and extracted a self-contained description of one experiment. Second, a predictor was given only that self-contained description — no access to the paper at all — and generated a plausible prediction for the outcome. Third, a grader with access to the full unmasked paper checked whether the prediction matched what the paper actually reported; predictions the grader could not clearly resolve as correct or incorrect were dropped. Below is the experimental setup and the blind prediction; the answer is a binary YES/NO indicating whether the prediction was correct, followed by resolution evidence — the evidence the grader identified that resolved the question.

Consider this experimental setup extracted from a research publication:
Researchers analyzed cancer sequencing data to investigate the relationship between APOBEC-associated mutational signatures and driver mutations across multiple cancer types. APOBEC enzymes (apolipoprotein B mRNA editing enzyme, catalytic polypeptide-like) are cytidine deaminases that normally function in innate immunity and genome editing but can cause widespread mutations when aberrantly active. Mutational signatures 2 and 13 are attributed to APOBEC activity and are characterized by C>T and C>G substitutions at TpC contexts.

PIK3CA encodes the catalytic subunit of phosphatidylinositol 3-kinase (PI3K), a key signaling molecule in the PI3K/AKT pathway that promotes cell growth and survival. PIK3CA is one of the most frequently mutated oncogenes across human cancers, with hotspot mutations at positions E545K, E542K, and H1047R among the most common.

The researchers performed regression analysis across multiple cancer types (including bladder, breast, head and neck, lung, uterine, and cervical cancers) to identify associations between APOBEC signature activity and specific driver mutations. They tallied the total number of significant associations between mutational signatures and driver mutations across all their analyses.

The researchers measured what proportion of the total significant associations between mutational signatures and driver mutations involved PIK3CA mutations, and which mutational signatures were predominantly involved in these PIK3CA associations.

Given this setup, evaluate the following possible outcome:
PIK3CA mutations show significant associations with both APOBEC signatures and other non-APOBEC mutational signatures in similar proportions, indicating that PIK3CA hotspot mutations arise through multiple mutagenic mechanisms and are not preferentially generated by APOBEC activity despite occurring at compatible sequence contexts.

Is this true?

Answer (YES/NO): NO